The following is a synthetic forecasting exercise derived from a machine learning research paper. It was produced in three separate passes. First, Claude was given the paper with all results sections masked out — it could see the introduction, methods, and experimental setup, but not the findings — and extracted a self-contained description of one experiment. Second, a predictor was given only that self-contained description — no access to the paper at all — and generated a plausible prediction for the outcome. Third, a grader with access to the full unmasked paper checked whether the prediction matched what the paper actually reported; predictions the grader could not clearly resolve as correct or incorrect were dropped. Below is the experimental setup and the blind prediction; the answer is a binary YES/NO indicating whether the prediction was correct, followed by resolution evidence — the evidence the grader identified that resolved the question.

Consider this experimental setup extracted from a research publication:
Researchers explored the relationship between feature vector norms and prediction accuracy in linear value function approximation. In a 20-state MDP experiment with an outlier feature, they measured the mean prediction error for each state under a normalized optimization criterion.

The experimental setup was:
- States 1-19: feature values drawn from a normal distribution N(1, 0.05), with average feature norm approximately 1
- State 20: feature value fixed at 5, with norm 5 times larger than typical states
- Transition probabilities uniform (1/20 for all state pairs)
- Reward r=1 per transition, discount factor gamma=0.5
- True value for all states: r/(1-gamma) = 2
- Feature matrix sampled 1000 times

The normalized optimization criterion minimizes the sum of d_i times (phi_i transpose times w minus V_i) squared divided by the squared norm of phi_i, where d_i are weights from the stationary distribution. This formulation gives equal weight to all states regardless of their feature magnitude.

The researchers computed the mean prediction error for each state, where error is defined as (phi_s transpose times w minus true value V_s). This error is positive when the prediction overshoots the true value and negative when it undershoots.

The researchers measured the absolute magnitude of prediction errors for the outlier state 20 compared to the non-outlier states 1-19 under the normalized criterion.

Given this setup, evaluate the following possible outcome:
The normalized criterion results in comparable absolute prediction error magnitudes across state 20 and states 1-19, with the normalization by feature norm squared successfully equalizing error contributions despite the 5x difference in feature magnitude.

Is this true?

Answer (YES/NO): NO